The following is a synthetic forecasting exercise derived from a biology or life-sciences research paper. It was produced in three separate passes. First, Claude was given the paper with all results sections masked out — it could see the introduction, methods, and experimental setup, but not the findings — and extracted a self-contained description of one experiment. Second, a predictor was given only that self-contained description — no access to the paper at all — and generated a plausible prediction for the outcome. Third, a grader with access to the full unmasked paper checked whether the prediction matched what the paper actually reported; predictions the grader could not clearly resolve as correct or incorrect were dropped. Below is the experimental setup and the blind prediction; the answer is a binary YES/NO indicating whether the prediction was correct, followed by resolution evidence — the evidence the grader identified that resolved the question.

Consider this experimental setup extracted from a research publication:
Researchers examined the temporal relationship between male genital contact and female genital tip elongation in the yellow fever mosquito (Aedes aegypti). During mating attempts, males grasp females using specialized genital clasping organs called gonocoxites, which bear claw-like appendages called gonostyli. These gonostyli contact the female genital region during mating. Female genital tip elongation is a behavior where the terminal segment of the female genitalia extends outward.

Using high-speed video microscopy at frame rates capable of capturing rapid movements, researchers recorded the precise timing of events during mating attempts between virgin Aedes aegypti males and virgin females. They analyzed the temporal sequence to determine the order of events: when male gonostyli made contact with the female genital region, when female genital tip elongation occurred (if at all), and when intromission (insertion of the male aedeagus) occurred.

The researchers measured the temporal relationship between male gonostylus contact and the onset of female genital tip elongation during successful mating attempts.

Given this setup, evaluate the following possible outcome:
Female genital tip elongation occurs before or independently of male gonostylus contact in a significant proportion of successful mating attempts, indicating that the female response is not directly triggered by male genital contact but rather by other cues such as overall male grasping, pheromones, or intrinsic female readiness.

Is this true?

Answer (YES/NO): NO